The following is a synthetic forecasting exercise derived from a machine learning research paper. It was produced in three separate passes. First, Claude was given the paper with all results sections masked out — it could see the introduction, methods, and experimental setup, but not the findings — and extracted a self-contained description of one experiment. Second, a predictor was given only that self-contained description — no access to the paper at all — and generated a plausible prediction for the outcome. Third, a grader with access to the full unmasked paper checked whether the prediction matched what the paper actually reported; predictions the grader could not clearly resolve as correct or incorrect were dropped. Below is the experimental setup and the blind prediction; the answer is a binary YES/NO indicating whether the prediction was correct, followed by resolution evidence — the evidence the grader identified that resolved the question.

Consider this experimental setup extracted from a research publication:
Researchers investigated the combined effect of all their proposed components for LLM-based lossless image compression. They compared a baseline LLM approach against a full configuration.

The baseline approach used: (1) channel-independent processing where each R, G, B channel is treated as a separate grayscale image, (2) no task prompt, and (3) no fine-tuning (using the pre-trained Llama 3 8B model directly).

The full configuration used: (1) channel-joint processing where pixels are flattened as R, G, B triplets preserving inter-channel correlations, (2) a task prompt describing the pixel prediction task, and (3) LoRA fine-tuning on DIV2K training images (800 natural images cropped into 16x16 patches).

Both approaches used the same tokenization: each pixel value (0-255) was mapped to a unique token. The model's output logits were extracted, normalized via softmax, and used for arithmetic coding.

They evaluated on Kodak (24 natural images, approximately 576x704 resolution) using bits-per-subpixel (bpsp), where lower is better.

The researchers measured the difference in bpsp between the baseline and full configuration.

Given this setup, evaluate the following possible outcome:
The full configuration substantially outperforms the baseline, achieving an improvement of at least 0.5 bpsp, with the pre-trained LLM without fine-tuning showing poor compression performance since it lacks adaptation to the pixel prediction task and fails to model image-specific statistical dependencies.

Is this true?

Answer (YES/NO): YES